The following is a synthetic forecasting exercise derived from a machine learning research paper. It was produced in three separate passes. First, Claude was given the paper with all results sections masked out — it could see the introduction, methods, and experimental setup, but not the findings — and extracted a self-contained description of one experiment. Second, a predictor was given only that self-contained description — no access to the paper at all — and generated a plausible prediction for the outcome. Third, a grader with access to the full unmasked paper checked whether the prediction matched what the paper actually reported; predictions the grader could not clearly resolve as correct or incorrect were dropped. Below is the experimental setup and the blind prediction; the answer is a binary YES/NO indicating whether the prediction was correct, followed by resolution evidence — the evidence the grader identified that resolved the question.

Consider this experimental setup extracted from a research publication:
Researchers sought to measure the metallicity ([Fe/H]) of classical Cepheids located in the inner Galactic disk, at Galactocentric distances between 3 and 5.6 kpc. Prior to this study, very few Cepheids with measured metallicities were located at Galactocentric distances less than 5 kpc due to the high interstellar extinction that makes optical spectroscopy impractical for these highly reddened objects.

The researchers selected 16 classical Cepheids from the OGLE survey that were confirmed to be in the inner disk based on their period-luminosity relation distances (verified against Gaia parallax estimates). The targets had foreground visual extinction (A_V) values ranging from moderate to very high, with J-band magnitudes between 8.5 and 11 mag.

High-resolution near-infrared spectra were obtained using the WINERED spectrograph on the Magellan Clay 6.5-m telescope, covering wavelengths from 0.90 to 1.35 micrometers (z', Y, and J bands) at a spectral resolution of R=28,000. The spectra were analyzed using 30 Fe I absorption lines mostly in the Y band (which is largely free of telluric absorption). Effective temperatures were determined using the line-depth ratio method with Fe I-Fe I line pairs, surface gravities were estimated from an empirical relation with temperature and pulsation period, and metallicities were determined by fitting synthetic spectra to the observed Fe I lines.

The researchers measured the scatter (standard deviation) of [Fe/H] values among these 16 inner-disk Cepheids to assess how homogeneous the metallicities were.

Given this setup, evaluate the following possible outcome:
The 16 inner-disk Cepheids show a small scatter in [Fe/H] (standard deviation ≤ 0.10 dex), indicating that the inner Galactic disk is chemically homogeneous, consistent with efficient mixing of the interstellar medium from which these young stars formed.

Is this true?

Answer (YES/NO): YES